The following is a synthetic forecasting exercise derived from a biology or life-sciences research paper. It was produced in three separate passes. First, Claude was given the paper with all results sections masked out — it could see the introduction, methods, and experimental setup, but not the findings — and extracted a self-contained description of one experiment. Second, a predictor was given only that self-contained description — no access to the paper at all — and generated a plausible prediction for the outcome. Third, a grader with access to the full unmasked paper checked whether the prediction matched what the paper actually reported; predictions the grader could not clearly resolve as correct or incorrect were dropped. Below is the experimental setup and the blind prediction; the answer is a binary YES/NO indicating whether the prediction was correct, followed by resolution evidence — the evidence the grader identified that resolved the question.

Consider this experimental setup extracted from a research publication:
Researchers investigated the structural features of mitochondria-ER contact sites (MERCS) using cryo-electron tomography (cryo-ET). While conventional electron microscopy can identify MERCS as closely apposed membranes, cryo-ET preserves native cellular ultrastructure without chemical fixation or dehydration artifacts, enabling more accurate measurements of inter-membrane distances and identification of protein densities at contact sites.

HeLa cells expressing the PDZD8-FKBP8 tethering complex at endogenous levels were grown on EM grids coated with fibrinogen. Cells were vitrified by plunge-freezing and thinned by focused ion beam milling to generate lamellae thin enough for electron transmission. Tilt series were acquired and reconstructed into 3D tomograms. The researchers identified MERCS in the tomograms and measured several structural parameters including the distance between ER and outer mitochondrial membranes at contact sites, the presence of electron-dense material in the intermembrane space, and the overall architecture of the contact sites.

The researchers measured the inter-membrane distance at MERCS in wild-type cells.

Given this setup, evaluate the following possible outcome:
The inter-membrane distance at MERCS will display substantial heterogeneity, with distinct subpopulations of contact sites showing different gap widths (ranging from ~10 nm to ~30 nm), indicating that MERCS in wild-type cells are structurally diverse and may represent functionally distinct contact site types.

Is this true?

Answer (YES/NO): NO